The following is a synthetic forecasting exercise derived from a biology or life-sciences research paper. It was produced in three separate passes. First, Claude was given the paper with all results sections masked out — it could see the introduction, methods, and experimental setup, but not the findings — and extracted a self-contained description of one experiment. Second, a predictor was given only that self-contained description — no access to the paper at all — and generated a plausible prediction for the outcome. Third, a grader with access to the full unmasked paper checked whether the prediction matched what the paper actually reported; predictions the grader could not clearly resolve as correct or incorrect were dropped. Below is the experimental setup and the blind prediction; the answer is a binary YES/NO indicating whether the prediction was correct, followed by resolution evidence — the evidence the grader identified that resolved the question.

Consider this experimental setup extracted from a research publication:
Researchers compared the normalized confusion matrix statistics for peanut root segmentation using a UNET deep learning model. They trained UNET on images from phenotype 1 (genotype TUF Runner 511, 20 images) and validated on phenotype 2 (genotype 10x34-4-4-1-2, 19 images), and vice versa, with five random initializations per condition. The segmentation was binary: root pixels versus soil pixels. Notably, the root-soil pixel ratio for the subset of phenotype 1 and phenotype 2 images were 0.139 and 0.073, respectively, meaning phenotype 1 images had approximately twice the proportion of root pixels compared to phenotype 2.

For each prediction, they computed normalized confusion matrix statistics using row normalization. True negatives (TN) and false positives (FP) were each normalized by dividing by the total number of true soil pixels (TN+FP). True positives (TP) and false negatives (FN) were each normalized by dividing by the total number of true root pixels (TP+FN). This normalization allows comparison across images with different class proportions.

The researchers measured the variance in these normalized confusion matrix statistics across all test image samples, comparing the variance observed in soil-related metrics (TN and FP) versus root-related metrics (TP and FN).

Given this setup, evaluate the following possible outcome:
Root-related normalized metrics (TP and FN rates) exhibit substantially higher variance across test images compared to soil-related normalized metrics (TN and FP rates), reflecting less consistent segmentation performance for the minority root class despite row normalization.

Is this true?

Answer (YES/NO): YES